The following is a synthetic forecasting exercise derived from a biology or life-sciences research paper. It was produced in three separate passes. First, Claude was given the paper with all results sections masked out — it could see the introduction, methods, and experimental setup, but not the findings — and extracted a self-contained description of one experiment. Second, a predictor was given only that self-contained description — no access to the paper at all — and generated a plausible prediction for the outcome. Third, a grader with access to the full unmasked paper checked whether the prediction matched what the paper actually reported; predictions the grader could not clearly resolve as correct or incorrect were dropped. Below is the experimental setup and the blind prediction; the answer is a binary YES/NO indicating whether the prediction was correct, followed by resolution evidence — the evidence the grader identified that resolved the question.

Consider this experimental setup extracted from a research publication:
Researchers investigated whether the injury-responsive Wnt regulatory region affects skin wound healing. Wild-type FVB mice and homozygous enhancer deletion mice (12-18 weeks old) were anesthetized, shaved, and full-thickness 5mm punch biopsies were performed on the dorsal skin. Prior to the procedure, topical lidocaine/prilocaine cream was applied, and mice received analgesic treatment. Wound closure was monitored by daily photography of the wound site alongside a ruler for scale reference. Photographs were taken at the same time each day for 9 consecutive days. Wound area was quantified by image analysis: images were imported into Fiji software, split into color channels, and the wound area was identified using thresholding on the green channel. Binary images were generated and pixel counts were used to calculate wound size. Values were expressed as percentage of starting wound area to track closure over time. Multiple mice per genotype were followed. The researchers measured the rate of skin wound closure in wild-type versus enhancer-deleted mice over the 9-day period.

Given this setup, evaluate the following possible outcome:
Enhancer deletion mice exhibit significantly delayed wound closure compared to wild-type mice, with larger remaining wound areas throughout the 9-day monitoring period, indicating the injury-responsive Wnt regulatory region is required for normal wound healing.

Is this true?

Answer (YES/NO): NO